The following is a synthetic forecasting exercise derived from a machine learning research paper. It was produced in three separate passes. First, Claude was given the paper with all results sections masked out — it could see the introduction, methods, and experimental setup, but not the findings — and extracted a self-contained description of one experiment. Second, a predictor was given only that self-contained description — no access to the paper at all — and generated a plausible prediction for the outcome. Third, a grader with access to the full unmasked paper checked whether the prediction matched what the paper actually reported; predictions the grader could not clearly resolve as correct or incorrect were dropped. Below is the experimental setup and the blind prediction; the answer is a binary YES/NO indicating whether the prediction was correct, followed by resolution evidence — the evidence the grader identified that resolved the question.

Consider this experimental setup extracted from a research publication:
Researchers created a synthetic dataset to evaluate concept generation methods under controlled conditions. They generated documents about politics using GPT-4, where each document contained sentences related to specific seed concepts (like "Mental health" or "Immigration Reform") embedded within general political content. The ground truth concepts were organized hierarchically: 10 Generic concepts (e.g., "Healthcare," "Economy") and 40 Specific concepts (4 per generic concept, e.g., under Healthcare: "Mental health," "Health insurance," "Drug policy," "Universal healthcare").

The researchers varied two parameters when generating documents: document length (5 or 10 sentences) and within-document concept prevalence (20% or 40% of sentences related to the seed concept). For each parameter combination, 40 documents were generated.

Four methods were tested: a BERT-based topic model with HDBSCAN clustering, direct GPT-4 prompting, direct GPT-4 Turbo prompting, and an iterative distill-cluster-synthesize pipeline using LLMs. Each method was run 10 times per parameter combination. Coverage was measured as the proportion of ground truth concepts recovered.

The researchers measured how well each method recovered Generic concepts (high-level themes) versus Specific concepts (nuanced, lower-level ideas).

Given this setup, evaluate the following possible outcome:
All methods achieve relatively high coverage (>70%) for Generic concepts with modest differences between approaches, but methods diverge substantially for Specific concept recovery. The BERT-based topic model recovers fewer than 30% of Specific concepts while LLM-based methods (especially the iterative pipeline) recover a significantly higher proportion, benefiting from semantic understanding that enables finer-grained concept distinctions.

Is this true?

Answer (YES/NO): NO